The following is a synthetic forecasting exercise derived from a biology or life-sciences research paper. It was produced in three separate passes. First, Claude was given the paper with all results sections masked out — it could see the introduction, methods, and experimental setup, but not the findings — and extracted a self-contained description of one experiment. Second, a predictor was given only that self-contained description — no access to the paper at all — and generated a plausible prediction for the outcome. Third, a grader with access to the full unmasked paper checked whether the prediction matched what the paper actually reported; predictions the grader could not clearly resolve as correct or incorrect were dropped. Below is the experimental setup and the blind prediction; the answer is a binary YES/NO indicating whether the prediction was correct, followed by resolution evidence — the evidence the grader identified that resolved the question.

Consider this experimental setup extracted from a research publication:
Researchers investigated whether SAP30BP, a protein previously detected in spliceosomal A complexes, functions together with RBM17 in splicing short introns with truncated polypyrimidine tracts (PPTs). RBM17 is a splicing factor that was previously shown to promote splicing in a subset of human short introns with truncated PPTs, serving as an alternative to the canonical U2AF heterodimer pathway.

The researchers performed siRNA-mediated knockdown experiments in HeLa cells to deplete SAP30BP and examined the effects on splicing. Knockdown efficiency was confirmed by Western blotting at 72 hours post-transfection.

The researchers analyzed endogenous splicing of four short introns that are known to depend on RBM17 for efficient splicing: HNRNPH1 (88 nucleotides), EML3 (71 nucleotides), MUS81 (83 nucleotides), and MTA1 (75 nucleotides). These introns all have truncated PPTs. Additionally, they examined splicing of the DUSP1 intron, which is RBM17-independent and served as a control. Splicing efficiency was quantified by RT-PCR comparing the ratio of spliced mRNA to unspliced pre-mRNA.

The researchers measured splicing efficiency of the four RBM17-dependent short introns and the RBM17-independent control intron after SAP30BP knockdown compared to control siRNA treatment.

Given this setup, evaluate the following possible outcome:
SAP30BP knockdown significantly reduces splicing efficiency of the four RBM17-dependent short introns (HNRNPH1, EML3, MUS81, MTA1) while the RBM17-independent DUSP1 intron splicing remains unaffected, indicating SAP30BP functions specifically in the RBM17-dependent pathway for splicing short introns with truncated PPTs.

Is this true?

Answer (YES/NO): YES